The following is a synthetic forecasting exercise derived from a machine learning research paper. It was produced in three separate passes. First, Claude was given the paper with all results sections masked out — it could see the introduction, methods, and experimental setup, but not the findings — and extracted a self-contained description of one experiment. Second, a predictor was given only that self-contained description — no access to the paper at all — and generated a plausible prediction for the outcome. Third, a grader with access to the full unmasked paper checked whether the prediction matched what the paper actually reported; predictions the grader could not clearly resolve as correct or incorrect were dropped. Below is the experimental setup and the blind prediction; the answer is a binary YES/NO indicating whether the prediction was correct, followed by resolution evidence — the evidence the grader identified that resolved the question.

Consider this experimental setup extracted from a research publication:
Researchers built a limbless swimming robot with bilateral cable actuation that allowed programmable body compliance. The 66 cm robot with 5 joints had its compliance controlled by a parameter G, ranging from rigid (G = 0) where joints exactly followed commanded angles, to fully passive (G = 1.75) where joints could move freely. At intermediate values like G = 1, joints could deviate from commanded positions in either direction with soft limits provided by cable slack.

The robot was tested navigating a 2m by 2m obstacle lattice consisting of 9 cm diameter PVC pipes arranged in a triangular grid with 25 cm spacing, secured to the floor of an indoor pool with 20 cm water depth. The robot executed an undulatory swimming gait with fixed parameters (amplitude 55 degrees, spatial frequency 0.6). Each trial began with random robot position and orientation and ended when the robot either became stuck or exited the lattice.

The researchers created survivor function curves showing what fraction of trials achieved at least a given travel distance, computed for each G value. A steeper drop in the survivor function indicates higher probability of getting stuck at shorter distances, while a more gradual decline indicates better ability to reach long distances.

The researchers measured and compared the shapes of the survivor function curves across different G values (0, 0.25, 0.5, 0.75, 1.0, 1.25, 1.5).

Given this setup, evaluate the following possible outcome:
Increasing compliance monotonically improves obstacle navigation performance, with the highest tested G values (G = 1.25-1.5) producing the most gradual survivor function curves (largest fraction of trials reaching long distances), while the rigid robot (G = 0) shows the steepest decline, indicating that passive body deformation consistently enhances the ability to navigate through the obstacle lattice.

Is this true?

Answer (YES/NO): NO